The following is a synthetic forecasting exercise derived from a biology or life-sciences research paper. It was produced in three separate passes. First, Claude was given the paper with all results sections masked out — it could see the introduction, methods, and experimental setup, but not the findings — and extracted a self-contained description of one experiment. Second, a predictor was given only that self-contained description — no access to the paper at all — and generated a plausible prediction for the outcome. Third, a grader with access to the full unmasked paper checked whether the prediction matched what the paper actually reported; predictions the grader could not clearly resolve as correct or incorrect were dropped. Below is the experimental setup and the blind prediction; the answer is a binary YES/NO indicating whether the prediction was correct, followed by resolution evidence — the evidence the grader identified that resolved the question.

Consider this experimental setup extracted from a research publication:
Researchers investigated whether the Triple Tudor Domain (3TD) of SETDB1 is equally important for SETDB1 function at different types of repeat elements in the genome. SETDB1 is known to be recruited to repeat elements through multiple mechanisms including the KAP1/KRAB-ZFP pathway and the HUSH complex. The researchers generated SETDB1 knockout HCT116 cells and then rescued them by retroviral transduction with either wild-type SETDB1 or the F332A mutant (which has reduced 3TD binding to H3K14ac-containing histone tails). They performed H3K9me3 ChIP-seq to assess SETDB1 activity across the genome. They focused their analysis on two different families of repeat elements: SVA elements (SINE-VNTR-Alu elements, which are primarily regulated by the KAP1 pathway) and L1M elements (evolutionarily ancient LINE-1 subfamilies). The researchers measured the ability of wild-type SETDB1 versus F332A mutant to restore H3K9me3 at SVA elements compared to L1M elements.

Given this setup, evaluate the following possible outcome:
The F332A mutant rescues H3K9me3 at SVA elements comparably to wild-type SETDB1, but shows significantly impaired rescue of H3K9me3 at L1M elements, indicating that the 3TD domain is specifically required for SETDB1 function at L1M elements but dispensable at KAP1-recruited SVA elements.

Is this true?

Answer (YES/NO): NO